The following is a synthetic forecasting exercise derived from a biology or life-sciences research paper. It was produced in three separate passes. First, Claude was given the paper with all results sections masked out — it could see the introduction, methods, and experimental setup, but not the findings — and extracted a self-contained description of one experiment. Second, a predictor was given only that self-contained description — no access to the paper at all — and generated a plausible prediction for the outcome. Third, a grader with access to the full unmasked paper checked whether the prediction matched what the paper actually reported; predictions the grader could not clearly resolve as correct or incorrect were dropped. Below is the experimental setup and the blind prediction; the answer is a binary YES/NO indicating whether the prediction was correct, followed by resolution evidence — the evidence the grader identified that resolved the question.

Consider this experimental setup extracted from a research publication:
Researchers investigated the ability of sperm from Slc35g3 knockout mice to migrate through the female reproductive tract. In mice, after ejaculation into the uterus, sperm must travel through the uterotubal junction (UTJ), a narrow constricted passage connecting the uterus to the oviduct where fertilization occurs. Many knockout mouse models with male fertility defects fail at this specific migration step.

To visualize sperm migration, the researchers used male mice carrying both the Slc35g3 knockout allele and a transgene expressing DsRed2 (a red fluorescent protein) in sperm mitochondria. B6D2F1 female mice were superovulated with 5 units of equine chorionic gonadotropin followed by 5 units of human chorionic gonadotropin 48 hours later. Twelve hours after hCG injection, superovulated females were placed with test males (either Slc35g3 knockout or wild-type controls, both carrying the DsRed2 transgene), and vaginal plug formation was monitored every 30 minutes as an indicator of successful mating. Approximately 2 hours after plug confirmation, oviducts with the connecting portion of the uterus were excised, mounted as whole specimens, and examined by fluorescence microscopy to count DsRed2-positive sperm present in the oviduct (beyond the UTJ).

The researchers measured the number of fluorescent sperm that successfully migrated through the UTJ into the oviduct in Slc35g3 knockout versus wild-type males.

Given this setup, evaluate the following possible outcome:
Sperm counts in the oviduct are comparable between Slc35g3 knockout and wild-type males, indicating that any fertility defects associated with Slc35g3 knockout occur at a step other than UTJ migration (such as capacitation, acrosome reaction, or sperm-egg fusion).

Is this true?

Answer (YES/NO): NO